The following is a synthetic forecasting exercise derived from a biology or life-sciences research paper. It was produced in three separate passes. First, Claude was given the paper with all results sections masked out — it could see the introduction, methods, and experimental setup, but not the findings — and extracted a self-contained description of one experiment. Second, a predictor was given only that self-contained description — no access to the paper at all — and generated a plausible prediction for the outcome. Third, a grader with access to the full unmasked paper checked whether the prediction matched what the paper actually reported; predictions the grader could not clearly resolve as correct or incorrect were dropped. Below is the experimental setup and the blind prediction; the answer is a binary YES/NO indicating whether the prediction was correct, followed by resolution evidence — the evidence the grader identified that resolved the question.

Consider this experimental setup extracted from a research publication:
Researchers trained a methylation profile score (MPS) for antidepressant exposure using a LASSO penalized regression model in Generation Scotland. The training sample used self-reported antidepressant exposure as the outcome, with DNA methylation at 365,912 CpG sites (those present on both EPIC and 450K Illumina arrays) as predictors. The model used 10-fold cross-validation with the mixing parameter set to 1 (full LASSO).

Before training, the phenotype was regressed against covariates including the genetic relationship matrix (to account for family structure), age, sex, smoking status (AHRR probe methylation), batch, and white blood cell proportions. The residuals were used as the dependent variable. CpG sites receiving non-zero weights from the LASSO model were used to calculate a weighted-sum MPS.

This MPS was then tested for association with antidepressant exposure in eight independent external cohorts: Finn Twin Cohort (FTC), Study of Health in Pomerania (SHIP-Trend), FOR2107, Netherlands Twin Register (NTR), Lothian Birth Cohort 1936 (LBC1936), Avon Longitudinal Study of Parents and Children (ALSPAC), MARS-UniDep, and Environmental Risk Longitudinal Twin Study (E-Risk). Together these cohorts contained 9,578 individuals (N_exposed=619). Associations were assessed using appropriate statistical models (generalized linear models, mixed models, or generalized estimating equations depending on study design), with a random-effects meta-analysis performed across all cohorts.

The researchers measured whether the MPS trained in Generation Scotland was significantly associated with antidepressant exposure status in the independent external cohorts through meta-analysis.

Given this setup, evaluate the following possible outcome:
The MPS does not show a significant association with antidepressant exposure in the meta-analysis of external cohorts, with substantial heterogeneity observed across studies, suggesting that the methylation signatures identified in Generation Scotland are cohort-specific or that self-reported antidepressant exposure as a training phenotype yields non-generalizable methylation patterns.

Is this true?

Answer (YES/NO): NO